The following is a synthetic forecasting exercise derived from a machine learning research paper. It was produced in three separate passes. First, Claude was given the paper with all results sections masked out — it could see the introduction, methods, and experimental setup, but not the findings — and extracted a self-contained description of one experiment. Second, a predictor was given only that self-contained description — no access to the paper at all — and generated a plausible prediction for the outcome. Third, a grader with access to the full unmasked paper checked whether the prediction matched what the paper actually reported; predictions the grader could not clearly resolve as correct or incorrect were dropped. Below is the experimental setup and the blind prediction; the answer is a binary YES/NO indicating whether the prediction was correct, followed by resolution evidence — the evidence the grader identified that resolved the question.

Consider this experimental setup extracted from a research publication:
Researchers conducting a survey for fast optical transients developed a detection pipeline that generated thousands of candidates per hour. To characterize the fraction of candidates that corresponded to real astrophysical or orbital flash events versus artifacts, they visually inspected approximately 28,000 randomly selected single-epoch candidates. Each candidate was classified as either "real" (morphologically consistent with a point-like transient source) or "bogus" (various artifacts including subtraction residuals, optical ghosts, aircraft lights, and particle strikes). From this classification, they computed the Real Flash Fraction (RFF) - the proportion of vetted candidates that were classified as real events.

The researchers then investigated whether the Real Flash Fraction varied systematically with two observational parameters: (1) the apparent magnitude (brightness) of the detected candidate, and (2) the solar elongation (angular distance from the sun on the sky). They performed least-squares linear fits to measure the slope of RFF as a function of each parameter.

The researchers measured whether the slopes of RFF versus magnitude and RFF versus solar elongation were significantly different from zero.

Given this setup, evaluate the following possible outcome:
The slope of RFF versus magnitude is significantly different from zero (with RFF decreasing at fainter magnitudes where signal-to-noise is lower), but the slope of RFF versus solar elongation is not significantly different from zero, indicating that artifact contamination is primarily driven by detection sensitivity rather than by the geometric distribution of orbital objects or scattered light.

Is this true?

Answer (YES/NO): NO